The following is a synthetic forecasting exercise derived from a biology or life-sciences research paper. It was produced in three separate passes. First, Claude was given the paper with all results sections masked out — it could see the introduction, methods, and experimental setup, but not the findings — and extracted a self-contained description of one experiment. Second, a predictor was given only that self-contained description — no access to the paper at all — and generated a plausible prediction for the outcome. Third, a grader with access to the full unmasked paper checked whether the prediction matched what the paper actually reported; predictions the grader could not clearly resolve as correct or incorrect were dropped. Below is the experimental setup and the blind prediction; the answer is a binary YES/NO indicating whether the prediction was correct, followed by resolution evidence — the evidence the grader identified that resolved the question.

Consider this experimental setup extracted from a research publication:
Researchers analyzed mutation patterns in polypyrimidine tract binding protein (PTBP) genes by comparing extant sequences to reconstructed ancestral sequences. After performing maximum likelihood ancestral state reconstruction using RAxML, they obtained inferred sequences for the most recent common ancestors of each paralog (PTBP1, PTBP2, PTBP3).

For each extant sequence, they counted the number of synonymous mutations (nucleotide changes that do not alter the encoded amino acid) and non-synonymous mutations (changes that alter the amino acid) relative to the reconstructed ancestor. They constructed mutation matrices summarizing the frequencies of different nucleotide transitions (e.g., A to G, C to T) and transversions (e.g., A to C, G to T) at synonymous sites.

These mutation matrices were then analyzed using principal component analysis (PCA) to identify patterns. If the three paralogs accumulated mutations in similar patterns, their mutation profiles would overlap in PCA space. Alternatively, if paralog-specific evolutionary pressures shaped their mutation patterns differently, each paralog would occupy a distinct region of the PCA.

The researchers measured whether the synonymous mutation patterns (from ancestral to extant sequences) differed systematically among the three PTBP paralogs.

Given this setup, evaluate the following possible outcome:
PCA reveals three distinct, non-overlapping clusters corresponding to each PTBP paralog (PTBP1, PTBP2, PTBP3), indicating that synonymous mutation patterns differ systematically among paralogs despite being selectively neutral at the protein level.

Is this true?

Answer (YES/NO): NO